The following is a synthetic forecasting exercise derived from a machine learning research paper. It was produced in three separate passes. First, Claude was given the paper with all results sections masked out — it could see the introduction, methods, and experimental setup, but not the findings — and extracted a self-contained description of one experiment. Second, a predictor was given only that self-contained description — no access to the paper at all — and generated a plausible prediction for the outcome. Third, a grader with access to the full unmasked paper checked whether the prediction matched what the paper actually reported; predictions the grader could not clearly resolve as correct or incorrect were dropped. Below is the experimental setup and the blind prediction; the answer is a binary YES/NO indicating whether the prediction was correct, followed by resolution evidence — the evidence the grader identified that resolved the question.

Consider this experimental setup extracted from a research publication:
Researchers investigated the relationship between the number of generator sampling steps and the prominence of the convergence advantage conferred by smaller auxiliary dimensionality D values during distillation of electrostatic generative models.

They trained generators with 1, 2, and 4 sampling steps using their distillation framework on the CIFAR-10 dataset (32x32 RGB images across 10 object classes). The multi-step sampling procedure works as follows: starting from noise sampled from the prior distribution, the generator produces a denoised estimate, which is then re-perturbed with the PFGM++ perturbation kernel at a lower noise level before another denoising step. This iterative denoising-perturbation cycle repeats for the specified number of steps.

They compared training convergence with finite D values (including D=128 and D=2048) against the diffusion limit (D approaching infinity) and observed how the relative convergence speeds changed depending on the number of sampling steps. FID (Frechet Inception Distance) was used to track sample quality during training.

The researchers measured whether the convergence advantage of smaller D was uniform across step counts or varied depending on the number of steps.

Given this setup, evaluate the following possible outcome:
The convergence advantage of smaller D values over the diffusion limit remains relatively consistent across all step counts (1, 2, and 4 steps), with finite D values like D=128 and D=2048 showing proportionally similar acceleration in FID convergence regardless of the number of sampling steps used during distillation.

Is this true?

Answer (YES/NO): NO